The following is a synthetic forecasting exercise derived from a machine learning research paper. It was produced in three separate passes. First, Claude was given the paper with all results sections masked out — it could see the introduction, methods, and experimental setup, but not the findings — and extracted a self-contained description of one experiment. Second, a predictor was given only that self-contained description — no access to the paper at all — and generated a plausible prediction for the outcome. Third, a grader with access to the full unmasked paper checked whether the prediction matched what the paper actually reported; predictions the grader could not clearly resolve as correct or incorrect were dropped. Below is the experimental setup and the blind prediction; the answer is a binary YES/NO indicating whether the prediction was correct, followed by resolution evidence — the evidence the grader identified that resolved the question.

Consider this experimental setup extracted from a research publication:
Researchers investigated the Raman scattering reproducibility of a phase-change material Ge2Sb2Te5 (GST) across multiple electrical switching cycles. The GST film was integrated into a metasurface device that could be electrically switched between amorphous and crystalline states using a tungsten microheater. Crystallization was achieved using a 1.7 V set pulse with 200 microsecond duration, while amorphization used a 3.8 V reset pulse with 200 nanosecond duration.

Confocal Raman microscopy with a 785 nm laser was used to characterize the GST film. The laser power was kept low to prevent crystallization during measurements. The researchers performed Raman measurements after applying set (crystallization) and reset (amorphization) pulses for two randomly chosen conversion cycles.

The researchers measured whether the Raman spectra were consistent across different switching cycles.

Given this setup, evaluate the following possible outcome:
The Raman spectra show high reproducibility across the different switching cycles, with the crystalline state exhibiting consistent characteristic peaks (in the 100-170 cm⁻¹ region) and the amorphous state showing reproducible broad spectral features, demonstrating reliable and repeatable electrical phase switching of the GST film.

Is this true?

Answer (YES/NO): YES